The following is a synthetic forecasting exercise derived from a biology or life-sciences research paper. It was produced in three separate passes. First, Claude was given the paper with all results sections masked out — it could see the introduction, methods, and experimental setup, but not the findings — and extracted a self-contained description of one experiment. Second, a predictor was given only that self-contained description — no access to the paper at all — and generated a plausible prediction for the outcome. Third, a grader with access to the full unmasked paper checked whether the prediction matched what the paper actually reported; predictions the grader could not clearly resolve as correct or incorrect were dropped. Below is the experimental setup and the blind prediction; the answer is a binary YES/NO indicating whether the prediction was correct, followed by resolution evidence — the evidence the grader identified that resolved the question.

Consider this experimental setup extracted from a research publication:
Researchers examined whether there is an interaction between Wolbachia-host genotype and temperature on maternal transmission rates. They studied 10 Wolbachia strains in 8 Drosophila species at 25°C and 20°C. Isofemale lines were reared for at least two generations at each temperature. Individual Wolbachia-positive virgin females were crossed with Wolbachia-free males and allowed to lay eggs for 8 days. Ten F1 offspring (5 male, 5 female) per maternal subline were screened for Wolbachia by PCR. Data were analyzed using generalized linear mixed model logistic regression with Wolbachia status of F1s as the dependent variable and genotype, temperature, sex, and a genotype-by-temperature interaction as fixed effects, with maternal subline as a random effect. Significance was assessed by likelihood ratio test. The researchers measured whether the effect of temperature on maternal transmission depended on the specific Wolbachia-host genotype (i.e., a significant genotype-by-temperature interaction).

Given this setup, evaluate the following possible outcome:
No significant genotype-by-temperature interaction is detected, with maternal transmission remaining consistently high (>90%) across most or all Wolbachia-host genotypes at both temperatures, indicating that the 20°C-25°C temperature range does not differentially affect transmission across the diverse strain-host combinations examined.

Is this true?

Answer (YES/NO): NO